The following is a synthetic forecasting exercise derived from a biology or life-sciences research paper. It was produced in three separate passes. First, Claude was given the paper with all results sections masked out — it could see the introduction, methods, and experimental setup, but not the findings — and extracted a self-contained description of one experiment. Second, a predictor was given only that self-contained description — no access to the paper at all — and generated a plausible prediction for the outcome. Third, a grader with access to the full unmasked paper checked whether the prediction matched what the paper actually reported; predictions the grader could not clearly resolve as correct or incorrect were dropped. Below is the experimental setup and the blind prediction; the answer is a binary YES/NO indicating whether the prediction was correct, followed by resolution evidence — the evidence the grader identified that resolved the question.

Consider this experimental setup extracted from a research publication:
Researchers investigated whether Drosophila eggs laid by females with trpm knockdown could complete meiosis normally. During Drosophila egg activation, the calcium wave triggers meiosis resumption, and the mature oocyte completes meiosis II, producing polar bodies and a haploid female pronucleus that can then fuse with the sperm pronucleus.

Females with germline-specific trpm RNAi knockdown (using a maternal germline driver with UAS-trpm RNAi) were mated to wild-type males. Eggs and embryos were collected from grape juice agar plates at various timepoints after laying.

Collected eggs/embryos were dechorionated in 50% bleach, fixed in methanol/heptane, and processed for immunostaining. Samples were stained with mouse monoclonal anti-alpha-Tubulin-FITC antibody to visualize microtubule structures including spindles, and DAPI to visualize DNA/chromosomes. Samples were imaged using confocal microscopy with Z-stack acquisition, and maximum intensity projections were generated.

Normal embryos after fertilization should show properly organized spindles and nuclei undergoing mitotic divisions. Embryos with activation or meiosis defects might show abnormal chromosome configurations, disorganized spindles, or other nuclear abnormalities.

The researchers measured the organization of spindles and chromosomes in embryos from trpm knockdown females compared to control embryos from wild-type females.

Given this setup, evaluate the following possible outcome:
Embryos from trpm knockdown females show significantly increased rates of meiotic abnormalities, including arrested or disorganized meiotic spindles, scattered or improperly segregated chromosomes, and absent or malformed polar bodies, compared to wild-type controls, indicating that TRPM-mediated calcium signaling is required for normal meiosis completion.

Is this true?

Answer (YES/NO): NO